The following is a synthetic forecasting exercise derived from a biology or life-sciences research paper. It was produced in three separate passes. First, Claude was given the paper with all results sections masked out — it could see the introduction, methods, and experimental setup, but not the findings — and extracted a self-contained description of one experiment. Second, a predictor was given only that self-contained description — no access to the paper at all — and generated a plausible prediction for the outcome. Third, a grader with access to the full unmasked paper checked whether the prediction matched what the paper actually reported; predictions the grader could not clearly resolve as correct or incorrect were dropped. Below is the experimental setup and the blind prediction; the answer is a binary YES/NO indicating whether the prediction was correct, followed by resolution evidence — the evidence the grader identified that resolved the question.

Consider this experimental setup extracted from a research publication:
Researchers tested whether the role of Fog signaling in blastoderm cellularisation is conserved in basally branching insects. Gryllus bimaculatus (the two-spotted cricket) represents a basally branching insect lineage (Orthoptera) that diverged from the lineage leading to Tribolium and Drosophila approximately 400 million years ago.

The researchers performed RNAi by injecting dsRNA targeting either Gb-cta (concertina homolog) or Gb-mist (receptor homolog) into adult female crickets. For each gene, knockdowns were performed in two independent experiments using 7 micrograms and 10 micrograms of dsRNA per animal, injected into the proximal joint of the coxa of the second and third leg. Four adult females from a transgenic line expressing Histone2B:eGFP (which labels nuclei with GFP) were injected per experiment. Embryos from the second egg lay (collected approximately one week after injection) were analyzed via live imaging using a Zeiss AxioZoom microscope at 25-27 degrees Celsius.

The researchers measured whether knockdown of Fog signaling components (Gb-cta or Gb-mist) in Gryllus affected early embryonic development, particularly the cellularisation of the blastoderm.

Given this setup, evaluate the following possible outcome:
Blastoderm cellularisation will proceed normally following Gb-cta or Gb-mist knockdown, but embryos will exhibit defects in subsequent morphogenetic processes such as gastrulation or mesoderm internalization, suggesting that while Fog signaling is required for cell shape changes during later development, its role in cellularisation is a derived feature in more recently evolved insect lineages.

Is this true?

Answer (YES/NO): NO